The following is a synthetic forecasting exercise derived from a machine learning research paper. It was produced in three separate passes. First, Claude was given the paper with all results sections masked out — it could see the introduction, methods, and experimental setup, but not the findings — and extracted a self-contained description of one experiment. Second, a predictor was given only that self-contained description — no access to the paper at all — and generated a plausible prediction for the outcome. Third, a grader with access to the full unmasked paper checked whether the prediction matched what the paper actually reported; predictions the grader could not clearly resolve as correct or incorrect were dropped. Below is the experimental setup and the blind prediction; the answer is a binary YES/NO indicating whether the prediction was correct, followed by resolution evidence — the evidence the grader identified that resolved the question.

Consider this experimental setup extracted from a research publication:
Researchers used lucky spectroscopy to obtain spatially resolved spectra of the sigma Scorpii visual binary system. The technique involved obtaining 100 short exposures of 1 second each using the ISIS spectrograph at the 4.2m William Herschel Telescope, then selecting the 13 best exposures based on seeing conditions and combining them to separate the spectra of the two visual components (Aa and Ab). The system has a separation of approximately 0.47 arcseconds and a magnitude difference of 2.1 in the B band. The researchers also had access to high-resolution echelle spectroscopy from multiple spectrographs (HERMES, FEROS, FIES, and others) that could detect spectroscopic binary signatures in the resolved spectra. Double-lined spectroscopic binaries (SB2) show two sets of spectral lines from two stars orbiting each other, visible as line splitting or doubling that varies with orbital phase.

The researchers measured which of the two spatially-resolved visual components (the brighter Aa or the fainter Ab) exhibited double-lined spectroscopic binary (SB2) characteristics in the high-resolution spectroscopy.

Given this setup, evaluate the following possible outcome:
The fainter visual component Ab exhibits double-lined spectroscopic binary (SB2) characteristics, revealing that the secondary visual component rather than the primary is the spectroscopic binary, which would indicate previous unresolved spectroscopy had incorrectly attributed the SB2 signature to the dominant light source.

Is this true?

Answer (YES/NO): NO